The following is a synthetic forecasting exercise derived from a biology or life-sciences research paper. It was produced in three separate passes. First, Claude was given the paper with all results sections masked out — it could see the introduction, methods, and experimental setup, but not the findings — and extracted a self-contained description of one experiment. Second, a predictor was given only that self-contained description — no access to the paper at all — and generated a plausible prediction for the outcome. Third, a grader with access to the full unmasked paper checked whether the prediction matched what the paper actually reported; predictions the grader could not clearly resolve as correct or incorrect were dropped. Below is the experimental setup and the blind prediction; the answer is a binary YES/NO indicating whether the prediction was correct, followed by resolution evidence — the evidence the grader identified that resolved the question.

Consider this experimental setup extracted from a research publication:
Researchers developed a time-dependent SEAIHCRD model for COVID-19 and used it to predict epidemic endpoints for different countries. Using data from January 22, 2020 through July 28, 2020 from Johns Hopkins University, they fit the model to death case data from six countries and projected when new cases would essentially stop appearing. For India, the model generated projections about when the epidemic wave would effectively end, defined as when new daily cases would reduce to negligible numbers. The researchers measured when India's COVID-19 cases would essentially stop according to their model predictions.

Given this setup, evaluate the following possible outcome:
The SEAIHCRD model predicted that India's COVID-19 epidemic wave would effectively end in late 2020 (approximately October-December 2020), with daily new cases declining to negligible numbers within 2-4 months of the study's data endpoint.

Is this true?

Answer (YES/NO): NO